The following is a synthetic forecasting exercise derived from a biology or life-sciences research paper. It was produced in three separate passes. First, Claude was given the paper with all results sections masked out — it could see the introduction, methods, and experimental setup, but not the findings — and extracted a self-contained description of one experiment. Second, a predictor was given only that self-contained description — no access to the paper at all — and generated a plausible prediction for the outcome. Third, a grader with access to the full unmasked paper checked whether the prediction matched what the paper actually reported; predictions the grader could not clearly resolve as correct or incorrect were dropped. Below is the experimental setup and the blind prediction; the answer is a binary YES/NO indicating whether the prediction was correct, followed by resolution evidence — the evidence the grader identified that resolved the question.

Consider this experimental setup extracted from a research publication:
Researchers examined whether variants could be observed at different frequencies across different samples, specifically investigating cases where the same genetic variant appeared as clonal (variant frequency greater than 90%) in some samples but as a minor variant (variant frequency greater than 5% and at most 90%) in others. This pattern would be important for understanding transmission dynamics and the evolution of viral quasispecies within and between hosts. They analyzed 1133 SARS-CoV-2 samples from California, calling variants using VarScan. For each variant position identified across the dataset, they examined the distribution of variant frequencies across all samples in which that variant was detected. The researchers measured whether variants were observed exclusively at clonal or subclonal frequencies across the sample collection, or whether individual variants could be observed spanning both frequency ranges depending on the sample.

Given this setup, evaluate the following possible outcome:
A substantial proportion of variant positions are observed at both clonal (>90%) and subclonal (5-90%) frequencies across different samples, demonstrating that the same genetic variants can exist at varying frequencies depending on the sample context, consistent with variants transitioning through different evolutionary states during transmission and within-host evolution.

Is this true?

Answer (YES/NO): NO